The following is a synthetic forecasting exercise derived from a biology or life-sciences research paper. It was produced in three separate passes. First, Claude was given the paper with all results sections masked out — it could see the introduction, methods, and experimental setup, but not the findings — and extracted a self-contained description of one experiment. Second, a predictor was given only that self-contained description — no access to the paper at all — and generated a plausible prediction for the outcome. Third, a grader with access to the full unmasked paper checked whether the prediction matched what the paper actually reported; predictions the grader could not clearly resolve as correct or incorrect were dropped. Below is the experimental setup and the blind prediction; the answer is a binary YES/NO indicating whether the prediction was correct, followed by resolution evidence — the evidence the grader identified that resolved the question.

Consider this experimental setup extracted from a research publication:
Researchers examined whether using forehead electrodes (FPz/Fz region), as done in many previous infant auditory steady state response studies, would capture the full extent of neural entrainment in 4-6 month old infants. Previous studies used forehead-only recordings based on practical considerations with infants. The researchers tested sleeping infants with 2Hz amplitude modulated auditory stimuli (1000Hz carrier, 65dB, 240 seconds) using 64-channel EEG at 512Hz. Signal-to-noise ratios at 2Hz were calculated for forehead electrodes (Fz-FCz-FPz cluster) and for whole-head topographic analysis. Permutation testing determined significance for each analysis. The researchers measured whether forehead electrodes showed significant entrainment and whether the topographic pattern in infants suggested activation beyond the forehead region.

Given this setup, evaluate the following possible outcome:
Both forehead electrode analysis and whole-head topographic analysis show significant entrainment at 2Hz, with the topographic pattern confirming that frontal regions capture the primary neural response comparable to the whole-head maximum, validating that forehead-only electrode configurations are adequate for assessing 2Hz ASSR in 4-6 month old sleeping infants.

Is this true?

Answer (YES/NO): NO